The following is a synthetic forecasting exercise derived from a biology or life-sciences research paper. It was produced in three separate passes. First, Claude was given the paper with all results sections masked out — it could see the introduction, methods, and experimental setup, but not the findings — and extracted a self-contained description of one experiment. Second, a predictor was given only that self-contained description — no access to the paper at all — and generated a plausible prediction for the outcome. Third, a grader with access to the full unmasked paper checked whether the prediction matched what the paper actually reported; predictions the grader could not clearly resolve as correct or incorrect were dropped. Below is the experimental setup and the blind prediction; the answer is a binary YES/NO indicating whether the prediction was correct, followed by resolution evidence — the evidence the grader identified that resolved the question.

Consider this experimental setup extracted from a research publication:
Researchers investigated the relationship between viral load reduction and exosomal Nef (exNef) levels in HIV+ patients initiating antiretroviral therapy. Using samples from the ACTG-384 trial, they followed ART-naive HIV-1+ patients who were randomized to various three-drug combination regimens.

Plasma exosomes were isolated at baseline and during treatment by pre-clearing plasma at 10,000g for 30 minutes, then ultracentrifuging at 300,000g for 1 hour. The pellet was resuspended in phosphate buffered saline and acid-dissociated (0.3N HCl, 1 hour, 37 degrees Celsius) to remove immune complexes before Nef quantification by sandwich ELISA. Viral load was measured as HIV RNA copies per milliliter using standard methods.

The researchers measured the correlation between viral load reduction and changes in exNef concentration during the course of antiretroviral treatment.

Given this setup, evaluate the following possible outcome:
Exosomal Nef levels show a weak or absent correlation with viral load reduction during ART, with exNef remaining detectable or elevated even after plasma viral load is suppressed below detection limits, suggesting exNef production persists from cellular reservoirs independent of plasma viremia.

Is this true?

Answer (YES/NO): YES